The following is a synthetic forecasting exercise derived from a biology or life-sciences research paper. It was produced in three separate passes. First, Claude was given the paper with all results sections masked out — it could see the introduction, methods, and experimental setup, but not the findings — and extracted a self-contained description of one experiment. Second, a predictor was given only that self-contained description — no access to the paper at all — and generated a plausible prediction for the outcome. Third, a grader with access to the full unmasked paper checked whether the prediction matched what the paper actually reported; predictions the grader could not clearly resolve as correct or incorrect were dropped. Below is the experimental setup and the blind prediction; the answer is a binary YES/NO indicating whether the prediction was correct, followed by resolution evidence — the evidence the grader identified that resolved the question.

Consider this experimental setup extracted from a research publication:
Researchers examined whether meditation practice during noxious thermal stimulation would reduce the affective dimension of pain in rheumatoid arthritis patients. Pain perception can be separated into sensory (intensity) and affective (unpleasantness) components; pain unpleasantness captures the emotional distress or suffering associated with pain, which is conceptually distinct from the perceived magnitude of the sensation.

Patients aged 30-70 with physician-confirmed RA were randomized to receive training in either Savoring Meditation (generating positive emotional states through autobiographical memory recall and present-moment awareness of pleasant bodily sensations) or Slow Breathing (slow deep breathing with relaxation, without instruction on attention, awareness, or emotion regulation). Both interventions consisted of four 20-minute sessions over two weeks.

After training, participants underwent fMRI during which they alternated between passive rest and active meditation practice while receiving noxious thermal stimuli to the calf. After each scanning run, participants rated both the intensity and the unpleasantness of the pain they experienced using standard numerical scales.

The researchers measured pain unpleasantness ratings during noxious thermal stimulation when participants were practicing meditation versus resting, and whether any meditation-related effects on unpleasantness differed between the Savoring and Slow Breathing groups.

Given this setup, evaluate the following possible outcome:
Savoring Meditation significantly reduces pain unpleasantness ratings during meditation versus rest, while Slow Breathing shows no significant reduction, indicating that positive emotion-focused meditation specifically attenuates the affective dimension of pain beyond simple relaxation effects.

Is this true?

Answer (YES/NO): NO